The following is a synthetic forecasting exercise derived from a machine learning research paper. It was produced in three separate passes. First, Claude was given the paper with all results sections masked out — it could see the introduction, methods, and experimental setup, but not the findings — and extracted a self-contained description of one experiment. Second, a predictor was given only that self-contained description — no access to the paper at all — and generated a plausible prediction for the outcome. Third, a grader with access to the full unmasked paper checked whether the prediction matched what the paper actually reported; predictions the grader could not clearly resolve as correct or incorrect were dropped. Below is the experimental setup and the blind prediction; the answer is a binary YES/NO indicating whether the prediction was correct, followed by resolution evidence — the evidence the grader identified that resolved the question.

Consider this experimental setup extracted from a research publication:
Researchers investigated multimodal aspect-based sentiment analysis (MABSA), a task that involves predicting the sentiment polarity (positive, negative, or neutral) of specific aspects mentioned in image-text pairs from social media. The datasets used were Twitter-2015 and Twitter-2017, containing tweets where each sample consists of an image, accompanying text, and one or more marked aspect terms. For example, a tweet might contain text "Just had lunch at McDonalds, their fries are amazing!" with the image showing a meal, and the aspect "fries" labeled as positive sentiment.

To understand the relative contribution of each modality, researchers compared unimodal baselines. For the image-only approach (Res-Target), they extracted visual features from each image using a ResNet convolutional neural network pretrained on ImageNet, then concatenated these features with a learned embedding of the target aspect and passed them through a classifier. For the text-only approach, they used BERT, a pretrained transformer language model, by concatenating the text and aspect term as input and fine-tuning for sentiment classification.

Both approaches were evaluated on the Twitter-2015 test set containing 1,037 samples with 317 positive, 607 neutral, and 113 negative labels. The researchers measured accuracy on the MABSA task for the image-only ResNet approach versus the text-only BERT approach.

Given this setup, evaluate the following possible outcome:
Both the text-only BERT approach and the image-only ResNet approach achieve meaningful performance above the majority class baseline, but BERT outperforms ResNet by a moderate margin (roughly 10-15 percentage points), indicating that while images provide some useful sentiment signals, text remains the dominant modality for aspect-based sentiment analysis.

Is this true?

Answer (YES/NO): NO